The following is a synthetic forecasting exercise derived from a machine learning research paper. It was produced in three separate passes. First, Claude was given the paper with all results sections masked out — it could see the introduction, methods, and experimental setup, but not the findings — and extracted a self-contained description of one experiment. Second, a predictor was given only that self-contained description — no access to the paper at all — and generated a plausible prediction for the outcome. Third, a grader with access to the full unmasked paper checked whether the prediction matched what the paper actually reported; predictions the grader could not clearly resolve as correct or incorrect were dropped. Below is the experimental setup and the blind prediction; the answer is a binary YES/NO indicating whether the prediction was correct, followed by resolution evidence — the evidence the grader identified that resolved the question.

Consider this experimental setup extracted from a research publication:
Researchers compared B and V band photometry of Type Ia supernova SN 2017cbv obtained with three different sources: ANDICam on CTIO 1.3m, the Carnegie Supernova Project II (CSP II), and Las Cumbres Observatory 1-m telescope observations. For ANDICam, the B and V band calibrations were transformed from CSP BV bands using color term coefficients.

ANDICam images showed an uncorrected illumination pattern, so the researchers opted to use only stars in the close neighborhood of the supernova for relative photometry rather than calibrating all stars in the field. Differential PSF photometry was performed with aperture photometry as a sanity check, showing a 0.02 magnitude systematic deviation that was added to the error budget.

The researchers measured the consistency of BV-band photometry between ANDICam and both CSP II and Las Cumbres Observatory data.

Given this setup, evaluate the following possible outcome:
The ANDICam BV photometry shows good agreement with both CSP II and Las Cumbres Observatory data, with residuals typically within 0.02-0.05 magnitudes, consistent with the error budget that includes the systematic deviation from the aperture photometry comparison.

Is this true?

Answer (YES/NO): YES